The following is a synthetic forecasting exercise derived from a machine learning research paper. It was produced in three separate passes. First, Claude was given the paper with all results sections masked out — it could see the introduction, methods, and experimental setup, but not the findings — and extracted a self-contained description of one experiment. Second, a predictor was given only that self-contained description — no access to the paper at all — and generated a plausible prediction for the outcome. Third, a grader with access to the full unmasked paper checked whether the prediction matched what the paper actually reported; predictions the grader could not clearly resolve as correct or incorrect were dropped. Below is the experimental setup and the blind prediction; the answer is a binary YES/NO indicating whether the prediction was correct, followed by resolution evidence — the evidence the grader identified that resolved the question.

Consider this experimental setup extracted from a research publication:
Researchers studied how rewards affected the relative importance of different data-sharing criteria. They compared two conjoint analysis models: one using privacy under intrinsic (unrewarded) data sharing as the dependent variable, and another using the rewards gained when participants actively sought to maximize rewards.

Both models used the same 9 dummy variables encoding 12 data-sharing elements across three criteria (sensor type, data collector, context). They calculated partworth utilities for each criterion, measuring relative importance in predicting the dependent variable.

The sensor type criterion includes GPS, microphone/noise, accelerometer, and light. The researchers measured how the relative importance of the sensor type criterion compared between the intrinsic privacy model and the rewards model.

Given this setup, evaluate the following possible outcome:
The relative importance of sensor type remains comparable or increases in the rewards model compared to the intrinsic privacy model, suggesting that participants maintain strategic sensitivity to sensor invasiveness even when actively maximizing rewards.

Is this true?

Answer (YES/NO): YES